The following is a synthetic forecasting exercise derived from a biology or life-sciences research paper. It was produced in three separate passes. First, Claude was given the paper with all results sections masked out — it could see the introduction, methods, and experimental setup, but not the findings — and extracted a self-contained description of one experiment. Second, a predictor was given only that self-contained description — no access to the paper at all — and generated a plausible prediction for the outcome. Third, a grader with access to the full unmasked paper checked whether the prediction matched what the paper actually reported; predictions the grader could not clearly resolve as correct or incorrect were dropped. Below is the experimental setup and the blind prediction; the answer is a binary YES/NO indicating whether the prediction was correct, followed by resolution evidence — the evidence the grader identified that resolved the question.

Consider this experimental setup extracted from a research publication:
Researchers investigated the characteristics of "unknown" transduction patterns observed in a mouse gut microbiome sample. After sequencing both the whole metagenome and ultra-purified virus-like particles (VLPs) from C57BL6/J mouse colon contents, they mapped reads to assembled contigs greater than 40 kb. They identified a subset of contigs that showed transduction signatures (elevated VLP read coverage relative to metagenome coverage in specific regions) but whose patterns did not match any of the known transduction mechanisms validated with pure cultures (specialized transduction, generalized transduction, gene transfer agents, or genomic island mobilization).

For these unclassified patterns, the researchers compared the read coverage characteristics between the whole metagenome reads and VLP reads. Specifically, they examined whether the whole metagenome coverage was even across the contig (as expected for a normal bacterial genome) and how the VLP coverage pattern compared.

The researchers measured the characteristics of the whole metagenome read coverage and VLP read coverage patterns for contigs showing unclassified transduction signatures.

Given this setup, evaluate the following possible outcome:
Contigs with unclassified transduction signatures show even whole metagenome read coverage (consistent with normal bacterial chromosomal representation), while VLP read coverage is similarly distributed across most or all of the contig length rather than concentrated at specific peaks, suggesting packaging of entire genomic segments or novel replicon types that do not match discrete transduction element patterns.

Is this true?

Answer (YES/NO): NO